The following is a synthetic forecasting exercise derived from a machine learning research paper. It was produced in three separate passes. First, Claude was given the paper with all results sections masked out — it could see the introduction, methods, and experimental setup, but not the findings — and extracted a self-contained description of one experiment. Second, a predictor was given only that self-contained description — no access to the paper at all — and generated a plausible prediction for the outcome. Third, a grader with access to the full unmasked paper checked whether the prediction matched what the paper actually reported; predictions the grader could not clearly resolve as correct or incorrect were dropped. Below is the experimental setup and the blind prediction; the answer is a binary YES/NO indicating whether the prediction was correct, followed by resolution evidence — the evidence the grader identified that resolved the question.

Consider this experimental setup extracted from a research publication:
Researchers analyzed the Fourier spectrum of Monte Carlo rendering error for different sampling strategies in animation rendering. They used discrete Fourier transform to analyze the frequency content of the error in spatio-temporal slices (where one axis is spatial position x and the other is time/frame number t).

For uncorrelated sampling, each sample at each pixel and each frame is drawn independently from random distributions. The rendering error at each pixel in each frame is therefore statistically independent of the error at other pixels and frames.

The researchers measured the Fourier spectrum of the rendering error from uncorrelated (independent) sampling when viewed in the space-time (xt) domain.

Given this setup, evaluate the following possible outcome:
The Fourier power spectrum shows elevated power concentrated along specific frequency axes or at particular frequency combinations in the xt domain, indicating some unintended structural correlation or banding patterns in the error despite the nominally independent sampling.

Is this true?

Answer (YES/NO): NO